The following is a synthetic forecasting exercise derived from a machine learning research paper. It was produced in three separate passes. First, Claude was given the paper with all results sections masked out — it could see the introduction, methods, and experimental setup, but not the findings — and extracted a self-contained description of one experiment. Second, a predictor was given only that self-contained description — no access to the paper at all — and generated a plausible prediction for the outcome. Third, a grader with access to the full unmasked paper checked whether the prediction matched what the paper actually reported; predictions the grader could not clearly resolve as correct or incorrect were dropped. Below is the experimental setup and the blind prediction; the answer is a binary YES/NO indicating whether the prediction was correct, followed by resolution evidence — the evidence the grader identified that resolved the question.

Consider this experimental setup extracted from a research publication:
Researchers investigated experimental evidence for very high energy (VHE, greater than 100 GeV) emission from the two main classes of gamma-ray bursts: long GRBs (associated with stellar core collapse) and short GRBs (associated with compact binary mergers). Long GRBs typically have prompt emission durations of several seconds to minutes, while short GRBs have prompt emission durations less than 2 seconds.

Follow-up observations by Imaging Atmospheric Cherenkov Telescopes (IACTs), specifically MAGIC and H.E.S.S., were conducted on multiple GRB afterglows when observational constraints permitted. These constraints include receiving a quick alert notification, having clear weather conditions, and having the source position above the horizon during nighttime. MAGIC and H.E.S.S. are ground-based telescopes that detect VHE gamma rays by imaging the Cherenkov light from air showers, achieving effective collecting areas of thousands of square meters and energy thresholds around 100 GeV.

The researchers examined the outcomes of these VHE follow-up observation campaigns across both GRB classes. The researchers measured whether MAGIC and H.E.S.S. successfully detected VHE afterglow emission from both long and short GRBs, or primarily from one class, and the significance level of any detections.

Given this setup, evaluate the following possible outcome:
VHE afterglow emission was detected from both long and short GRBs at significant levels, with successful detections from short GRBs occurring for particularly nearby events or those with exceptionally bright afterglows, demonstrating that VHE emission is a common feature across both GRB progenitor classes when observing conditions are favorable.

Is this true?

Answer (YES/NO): NO